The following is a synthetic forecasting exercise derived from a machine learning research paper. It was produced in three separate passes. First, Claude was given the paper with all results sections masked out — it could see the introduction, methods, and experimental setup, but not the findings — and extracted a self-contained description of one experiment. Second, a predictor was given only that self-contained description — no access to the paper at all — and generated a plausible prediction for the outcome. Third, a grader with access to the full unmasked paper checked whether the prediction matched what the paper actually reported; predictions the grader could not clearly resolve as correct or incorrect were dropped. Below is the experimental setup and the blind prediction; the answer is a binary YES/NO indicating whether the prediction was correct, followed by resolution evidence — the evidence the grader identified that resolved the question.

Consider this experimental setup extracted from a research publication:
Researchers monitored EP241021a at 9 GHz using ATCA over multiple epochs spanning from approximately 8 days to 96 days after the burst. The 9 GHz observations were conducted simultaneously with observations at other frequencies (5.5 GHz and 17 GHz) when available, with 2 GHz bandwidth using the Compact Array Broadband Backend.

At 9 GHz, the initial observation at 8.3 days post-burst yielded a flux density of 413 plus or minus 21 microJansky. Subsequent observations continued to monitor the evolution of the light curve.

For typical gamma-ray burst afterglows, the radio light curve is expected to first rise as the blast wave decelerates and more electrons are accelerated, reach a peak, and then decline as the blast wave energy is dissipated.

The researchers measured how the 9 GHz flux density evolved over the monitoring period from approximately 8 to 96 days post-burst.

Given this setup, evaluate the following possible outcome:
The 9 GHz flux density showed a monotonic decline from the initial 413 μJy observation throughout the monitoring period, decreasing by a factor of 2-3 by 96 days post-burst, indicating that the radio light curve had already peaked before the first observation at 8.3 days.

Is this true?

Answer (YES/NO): NO